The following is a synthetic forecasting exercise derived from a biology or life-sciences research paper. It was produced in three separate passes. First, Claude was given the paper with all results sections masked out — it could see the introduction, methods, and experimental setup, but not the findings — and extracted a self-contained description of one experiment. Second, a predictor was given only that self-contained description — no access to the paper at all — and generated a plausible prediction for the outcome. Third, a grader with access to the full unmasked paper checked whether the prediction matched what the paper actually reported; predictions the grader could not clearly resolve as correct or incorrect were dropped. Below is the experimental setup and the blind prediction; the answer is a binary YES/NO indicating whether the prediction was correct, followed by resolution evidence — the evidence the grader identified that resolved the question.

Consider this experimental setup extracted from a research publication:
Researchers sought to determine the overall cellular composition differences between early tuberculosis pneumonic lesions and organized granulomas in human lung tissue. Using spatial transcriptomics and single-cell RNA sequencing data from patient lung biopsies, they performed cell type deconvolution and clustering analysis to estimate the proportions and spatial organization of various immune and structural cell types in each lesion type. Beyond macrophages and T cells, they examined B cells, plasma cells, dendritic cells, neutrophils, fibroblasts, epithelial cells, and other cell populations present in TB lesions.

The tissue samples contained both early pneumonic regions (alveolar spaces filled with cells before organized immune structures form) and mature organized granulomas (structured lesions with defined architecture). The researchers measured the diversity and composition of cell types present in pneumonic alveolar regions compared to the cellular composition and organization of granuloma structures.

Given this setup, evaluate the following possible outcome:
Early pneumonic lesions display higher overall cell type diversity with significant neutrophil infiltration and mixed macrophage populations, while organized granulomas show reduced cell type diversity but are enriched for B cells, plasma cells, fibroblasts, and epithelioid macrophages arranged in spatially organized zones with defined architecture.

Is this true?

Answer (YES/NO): NO